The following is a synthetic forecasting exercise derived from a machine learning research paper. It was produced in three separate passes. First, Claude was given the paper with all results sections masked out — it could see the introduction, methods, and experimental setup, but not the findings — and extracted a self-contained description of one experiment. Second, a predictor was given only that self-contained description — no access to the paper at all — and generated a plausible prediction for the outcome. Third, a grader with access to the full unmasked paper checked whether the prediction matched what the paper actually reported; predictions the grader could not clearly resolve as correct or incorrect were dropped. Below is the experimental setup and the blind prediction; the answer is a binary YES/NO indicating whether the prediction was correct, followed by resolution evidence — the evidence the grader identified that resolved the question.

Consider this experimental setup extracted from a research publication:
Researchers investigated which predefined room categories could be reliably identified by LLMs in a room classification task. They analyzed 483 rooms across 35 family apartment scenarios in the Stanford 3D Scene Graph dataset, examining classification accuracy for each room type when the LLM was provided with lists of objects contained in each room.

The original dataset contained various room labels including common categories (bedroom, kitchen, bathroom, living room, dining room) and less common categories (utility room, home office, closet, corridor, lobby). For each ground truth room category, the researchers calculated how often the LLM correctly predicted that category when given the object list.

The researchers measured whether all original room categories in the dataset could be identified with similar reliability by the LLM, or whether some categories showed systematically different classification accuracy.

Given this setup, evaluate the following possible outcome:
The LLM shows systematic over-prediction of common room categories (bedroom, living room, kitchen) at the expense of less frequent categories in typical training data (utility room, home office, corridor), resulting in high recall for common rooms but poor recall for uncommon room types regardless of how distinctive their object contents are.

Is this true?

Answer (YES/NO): NO